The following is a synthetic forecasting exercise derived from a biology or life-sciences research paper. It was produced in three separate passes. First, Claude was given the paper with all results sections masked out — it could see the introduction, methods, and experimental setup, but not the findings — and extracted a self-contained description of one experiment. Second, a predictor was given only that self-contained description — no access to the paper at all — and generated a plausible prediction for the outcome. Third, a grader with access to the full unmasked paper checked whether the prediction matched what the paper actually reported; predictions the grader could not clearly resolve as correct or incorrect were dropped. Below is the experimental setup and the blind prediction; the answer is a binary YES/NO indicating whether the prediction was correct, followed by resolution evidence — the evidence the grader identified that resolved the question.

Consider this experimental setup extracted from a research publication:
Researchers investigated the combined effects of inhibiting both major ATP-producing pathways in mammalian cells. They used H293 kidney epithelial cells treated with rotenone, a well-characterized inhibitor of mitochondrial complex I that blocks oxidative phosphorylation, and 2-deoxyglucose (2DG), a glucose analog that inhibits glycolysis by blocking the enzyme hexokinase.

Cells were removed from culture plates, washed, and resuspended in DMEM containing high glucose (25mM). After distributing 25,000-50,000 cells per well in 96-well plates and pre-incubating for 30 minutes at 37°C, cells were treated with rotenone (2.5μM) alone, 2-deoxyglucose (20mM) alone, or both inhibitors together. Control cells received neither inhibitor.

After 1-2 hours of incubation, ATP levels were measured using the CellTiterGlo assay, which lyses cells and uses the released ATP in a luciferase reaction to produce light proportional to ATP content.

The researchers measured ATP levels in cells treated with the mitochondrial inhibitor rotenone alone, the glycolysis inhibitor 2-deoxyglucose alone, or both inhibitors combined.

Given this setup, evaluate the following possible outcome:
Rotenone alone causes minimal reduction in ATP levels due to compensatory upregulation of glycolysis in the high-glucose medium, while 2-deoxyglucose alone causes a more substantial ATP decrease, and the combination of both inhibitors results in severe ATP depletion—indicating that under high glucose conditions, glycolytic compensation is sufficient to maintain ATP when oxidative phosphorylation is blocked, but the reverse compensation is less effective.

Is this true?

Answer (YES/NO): NO